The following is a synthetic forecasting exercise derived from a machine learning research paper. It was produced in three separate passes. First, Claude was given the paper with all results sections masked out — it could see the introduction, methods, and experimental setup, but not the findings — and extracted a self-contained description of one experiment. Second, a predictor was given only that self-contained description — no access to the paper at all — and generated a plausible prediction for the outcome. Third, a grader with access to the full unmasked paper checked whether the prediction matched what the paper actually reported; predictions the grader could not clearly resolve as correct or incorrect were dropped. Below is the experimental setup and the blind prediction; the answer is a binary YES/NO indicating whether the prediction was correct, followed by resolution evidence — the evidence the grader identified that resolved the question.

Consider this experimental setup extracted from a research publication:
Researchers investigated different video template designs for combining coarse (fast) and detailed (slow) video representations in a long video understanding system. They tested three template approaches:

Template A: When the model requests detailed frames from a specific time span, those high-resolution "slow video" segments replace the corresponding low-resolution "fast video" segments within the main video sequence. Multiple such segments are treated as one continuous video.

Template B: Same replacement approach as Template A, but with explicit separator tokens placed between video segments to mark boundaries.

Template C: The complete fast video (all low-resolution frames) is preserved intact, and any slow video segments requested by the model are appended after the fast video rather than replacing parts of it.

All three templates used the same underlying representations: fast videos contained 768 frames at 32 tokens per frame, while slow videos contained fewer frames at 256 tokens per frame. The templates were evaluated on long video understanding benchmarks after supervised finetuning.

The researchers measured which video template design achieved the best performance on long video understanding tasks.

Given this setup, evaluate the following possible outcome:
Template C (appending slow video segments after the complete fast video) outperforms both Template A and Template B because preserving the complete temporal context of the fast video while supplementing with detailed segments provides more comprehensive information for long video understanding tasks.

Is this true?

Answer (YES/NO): YES